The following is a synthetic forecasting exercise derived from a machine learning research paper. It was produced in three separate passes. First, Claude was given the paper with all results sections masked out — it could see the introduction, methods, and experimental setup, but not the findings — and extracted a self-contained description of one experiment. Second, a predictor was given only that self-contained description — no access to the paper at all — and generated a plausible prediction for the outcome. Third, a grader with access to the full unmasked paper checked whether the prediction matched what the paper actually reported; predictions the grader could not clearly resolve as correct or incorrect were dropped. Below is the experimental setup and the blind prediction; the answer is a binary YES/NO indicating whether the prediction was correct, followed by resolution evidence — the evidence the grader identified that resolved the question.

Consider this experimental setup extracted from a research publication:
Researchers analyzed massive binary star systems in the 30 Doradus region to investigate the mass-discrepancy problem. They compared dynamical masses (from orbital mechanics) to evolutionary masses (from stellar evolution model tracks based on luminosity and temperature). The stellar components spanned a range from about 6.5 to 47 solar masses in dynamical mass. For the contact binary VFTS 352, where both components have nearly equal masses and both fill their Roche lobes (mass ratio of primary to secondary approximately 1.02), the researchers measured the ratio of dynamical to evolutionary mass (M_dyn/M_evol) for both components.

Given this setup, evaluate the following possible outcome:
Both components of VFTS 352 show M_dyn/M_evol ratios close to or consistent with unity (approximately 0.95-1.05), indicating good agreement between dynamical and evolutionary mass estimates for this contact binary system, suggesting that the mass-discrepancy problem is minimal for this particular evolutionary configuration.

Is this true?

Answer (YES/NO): NO